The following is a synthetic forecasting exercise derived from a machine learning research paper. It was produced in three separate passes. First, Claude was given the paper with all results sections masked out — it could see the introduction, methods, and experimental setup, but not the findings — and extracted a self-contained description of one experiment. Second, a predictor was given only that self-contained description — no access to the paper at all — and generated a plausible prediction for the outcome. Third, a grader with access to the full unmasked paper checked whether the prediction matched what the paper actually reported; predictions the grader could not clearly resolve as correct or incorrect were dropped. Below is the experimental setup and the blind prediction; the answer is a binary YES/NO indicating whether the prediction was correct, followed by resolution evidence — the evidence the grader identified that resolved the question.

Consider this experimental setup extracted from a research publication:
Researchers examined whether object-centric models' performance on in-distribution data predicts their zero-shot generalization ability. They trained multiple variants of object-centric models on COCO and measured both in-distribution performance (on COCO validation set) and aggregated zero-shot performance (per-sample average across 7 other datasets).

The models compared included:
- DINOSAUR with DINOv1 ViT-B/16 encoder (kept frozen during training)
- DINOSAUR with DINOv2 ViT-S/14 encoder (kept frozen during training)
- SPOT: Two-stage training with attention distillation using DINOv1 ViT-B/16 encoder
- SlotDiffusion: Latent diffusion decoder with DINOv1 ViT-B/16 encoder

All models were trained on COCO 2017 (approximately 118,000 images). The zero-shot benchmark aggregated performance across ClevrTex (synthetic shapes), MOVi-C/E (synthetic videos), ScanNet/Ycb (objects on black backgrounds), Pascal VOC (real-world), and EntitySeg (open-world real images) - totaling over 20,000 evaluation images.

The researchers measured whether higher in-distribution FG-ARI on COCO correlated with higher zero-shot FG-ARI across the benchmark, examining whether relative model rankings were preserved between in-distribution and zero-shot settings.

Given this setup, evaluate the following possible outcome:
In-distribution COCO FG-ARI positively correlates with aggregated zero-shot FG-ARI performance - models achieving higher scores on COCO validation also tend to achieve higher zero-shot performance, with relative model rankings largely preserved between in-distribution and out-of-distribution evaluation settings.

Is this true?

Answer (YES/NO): NO